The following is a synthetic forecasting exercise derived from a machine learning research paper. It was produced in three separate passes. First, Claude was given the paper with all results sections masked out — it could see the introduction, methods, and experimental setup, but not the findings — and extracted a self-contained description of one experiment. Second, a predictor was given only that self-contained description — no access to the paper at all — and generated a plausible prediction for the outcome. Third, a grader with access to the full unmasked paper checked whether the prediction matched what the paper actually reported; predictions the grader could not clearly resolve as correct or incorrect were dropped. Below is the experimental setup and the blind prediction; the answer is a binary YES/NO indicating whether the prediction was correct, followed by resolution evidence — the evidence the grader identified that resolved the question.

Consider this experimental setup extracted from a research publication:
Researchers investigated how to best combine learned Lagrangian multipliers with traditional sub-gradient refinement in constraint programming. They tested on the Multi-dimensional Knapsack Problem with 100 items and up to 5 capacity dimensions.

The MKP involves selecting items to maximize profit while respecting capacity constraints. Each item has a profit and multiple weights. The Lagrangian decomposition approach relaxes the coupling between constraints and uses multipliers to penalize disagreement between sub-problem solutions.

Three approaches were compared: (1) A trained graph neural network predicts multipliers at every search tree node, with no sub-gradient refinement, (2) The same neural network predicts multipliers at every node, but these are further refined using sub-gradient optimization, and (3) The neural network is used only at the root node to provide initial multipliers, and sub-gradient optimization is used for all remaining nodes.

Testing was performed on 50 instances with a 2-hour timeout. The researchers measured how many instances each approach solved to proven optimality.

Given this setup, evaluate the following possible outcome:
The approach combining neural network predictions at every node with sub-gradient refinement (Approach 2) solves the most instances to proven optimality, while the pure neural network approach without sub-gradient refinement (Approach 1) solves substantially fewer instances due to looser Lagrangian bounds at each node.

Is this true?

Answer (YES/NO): NO